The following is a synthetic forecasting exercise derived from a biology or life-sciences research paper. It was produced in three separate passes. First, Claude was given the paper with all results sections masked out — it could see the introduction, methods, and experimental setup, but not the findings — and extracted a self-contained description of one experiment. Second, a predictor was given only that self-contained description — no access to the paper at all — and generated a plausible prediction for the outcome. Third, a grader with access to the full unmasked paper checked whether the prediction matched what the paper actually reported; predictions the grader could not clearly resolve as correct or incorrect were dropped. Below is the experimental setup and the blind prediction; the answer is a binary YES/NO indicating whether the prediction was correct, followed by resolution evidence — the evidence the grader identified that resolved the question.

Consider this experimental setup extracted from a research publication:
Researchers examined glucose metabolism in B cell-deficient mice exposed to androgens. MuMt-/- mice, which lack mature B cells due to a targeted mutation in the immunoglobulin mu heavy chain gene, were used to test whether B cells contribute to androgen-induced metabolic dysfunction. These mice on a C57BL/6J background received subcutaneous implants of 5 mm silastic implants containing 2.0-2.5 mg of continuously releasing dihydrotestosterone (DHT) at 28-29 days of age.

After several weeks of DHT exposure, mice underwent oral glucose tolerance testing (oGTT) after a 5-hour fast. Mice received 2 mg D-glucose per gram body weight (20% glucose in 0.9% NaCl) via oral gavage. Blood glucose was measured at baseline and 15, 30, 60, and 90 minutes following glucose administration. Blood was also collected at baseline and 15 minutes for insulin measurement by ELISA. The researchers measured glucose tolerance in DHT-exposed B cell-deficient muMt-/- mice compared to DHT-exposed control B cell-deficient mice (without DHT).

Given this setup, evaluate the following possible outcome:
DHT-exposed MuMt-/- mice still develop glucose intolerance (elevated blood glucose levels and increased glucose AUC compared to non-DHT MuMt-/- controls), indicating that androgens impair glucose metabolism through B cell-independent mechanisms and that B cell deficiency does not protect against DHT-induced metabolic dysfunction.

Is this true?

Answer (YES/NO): YES